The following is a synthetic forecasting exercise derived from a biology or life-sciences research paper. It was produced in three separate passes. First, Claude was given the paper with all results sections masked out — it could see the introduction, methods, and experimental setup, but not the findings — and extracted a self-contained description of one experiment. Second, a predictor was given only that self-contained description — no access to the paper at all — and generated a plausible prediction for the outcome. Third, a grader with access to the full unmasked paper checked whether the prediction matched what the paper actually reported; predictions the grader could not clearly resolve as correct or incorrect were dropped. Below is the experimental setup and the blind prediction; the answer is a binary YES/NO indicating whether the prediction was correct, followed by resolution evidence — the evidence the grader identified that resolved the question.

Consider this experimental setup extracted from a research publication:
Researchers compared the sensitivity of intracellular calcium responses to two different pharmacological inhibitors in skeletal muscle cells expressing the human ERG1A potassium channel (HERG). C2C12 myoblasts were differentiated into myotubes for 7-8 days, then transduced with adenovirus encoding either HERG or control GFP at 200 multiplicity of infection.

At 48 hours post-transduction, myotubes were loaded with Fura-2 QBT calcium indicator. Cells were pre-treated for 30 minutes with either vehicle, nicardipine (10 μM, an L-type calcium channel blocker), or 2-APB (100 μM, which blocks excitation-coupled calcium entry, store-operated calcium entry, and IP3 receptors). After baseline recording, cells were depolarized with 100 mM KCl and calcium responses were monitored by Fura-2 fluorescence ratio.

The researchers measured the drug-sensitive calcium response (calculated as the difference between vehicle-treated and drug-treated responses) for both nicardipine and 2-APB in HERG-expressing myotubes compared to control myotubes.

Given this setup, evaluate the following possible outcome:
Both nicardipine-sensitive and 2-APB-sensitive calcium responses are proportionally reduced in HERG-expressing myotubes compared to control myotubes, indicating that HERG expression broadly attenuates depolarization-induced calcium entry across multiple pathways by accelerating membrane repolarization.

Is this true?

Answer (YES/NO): NO